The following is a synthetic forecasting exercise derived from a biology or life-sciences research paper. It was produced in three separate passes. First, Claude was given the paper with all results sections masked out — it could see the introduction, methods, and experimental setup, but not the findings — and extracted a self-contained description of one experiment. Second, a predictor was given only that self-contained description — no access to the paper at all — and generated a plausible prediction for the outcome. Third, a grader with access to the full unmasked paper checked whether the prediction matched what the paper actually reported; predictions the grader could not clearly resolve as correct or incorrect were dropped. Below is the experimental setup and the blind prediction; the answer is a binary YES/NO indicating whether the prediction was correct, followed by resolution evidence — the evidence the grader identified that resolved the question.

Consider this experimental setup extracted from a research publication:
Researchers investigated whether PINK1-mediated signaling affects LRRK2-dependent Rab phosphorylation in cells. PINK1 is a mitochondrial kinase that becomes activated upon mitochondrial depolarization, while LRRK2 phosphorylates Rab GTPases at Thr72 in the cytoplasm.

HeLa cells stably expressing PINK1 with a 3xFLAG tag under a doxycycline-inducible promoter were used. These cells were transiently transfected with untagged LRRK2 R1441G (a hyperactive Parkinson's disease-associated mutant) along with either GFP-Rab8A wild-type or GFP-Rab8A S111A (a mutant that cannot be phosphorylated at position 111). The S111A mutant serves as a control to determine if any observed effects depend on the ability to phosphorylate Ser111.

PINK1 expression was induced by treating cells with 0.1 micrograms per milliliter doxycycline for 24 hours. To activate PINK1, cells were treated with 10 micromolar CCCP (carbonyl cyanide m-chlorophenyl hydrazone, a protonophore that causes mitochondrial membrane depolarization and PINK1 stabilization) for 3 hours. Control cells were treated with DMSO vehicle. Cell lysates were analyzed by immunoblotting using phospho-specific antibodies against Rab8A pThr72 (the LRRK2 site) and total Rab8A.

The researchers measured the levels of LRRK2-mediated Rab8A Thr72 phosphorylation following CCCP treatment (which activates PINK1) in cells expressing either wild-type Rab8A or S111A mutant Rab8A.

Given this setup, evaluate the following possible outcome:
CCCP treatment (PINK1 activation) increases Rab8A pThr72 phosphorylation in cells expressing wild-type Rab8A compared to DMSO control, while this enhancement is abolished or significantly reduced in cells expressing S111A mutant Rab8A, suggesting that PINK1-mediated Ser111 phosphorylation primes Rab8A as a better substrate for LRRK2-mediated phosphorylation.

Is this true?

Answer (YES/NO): NO